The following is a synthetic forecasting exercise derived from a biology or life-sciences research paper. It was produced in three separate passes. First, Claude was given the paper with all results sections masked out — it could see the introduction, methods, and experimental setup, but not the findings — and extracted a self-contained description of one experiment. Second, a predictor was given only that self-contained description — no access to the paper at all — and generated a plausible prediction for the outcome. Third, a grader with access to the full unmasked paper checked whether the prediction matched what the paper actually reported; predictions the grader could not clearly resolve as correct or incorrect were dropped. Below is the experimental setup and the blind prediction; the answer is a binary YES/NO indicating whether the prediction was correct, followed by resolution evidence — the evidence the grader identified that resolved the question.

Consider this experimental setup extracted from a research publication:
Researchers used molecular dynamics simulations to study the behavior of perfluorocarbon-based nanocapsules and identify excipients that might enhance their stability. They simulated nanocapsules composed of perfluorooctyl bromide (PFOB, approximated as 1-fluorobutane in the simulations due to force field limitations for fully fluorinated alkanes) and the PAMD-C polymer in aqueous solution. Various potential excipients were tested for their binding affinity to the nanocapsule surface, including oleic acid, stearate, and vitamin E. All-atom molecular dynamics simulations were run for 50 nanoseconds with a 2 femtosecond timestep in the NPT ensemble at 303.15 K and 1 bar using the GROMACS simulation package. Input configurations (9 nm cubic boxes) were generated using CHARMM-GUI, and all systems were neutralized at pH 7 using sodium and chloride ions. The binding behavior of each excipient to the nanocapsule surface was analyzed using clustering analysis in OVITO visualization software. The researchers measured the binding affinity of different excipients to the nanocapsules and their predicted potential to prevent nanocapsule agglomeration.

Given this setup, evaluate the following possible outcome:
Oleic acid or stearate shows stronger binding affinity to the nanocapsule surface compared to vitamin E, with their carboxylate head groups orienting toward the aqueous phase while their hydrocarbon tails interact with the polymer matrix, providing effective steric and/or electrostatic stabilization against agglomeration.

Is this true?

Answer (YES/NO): NO